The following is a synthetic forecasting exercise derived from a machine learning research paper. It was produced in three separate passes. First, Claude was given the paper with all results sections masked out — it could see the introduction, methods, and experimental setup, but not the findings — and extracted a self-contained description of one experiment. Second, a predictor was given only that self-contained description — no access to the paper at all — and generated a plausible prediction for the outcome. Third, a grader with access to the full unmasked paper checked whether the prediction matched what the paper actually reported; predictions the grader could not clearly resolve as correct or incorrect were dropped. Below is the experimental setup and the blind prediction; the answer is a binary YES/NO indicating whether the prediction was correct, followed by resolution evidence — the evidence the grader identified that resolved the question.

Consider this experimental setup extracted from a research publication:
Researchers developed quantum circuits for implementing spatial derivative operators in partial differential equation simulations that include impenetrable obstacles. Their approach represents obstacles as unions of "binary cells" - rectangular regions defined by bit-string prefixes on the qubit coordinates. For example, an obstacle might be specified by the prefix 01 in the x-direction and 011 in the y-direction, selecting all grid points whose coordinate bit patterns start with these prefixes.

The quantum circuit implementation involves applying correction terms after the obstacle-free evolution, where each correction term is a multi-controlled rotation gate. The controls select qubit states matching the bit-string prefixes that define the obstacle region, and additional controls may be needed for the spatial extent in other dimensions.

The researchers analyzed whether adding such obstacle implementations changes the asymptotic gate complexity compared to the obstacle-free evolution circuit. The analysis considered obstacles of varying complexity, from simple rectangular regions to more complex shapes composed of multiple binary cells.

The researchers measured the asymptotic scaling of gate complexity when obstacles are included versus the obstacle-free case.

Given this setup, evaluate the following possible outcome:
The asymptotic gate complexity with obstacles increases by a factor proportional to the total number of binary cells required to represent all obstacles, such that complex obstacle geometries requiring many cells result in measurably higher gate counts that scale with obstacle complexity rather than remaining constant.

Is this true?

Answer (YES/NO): NO